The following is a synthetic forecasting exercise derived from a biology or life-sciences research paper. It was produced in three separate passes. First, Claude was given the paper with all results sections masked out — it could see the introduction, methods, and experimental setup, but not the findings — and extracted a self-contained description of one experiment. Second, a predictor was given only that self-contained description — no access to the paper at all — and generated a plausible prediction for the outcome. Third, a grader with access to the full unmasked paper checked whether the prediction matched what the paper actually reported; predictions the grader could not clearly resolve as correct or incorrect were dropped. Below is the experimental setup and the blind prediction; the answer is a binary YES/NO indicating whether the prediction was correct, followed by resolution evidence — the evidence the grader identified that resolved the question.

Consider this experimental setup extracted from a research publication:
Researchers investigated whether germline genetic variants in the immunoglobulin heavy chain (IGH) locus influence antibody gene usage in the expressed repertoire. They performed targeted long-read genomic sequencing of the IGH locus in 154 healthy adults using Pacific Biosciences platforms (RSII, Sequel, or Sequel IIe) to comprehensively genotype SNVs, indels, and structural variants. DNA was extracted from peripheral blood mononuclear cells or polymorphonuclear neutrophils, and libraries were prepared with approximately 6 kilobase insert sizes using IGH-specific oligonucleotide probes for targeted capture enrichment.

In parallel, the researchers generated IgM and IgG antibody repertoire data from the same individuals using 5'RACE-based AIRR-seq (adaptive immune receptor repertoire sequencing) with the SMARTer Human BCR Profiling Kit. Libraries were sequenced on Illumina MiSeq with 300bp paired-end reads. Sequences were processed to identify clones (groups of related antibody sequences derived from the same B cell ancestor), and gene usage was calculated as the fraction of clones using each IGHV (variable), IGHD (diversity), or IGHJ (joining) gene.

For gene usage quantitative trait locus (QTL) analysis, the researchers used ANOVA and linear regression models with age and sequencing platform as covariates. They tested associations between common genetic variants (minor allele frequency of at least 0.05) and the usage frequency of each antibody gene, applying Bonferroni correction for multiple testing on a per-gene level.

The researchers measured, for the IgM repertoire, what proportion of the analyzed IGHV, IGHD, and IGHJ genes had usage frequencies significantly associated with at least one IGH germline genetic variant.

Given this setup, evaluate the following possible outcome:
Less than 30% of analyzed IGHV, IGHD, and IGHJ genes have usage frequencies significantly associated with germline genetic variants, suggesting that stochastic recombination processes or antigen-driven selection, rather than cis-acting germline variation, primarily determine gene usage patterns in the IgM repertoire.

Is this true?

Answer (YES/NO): NO